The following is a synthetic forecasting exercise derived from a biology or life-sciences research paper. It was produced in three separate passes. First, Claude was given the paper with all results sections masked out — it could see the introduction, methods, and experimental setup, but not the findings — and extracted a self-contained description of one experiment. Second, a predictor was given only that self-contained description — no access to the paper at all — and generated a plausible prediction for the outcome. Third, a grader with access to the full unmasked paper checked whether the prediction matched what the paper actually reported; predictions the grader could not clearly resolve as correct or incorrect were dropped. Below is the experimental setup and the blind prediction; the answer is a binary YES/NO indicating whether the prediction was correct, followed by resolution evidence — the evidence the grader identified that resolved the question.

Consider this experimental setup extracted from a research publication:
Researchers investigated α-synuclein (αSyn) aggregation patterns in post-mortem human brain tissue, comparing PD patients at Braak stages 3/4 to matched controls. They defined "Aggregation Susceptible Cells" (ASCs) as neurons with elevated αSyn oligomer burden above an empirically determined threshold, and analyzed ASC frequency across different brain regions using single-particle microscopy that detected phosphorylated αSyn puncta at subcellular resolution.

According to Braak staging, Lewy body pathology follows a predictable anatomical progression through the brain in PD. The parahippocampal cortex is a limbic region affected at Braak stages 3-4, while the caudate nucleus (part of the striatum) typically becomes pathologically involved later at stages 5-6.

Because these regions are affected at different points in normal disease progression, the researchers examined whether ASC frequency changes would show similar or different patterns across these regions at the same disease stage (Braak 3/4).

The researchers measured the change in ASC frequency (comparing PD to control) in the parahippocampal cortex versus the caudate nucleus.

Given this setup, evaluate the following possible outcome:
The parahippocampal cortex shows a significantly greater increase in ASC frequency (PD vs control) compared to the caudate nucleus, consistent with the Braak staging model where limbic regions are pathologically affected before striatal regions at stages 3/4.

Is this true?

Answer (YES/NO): NO